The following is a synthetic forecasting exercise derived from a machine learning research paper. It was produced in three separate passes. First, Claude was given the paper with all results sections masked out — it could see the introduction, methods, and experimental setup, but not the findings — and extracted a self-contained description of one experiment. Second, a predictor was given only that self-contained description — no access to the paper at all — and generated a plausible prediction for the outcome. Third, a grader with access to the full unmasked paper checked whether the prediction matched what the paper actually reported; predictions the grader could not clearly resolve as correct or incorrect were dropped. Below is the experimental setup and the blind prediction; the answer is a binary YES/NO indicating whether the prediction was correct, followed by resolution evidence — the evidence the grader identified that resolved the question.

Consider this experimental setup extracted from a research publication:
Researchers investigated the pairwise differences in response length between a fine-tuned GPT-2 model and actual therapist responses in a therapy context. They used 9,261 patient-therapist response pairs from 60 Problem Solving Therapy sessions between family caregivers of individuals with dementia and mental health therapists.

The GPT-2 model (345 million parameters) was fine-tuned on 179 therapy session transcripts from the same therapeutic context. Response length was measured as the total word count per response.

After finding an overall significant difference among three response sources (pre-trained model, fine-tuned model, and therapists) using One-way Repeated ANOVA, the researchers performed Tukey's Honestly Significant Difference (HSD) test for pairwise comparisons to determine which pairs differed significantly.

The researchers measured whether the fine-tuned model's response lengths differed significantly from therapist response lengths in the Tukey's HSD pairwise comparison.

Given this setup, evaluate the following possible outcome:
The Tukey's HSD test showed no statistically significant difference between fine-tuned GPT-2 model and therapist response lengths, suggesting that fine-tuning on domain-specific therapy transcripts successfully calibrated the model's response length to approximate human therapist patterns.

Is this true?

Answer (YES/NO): YES